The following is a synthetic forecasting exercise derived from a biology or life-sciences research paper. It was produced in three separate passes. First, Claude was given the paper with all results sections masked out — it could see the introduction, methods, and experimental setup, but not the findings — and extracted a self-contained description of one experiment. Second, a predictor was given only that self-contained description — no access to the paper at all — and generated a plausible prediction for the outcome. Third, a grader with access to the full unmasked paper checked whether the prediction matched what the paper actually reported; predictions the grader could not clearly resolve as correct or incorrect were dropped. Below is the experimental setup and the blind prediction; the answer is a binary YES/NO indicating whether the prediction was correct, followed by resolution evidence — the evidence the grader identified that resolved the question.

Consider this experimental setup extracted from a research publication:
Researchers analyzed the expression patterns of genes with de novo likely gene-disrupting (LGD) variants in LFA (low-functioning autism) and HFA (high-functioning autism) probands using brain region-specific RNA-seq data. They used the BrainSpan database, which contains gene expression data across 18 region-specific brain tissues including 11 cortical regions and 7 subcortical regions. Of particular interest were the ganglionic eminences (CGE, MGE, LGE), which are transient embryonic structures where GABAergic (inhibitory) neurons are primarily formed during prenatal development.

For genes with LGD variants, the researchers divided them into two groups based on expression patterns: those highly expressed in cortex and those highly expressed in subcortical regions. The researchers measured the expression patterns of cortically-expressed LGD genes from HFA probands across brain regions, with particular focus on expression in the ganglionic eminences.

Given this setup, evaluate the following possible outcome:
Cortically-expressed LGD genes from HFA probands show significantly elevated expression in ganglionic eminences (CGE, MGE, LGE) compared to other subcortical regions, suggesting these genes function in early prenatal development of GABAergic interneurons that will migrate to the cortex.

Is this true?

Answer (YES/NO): YES